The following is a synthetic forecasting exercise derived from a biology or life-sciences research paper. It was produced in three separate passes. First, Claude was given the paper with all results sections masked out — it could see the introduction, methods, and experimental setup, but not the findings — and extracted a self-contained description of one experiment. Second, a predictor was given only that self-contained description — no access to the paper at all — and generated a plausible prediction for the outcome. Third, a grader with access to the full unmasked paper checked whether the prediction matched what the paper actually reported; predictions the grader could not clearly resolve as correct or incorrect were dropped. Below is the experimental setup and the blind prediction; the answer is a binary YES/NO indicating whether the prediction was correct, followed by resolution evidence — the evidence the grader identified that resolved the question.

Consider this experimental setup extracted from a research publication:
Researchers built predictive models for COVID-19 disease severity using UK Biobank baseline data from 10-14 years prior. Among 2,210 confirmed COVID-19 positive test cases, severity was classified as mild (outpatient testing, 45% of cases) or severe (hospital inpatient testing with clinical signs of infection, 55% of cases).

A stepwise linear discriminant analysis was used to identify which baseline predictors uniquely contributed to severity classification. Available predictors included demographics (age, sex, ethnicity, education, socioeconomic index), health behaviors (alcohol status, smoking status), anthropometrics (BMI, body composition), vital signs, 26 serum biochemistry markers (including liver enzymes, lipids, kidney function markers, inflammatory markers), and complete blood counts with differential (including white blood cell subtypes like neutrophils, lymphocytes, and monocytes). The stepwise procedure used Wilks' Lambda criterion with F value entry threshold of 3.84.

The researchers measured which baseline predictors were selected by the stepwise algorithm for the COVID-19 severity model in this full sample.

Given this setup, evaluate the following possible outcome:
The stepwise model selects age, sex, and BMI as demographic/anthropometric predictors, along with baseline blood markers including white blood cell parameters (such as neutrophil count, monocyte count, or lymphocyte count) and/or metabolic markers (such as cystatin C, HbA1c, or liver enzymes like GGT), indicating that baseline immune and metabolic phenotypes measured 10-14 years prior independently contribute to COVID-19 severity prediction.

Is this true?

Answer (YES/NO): NO